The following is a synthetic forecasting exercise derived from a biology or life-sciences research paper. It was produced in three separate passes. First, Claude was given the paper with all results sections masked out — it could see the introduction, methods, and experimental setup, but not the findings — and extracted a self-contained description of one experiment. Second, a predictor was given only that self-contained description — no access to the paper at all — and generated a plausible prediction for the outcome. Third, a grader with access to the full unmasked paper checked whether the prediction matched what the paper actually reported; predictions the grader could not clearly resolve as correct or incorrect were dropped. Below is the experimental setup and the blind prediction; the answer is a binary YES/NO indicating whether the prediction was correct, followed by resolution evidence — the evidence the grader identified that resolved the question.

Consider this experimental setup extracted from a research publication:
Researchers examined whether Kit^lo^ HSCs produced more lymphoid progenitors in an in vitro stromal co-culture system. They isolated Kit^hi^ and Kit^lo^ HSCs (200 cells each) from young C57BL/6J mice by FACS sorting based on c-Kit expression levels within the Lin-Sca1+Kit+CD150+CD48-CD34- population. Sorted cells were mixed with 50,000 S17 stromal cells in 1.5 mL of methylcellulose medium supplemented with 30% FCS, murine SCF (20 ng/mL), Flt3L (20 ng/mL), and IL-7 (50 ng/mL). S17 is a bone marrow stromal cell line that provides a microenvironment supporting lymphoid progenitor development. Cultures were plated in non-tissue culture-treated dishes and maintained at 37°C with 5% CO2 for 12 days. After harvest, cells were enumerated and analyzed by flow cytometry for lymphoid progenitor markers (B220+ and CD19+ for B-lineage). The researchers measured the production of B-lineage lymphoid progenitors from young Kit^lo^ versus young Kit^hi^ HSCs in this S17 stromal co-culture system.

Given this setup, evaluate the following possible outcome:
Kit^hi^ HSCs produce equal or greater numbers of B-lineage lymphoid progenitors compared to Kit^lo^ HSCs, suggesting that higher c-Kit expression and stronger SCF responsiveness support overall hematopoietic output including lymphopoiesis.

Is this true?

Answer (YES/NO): NO